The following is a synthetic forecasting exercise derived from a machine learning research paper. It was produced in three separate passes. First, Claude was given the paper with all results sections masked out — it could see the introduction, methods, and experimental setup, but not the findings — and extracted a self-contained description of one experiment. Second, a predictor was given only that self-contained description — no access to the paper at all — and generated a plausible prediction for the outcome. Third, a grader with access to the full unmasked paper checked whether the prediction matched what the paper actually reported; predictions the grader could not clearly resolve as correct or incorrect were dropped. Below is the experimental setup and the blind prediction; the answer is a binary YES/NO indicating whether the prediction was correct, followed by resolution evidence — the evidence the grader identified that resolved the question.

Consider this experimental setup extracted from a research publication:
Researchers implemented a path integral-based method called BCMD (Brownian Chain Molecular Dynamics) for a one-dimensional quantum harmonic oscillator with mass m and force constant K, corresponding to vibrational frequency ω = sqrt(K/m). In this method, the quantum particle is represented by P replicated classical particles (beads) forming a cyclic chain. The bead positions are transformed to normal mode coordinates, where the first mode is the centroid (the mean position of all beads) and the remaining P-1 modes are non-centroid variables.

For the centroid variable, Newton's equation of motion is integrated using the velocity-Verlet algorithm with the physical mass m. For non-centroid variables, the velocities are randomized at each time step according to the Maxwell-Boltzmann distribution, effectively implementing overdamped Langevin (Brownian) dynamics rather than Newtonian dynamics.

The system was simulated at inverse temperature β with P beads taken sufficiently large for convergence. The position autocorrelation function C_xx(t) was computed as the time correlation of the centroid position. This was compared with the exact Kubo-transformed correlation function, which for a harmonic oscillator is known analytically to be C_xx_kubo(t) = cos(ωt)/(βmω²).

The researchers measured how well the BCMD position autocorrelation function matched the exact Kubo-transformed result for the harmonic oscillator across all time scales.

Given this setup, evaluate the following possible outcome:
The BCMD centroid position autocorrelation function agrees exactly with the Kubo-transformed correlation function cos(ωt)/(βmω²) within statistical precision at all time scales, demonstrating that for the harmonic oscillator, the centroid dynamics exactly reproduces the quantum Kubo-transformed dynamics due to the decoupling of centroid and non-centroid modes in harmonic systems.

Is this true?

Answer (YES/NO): YES